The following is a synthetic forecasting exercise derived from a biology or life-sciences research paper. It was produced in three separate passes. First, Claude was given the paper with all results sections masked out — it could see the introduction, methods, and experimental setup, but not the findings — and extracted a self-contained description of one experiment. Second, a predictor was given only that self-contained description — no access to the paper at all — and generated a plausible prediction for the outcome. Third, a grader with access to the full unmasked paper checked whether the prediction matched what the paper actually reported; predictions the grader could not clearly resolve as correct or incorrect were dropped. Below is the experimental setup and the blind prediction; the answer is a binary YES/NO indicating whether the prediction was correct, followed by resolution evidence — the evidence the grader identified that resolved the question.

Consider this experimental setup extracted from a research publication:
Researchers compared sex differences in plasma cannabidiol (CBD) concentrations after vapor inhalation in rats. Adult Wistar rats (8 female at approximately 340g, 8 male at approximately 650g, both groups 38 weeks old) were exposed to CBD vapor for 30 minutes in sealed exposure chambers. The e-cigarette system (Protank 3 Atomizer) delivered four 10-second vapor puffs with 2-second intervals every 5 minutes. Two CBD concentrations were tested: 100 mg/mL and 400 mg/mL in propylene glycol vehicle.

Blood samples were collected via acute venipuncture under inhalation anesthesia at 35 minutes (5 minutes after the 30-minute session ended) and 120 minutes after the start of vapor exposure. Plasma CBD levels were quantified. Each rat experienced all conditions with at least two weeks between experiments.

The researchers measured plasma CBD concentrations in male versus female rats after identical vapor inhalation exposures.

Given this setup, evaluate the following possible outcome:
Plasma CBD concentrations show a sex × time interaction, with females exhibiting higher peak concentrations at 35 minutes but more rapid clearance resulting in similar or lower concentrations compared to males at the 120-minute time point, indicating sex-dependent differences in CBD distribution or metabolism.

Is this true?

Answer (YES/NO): NO